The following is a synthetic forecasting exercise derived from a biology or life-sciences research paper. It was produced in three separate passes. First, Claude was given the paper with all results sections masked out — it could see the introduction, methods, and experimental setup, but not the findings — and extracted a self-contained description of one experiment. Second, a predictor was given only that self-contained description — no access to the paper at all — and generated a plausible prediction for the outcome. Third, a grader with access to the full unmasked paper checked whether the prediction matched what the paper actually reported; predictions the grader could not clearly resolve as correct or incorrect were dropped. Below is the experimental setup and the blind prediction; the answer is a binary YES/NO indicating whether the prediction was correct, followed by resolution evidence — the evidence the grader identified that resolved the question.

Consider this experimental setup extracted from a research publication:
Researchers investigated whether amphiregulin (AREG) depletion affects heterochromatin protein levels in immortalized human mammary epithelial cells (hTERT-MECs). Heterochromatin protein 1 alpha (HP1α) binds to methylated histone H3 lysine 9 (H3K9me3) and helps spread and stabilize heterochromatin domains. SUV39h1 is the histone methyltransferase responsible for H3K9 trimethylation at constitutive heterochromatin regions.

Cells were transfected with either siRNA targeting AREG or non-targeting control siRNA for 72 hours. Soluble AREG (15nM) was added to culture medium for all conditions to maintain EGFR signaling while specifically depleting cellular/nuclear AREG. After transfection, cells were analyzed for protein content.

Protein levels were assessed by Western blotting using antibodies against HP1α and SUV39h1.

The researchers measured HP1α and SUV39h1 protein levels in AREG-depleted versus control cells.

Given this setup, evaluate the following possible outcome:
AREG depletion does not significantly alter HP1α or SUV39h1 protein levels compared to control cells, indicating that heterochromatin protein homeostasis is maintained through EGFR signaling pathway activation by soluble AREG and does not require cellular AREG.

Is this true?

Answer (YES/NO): NO